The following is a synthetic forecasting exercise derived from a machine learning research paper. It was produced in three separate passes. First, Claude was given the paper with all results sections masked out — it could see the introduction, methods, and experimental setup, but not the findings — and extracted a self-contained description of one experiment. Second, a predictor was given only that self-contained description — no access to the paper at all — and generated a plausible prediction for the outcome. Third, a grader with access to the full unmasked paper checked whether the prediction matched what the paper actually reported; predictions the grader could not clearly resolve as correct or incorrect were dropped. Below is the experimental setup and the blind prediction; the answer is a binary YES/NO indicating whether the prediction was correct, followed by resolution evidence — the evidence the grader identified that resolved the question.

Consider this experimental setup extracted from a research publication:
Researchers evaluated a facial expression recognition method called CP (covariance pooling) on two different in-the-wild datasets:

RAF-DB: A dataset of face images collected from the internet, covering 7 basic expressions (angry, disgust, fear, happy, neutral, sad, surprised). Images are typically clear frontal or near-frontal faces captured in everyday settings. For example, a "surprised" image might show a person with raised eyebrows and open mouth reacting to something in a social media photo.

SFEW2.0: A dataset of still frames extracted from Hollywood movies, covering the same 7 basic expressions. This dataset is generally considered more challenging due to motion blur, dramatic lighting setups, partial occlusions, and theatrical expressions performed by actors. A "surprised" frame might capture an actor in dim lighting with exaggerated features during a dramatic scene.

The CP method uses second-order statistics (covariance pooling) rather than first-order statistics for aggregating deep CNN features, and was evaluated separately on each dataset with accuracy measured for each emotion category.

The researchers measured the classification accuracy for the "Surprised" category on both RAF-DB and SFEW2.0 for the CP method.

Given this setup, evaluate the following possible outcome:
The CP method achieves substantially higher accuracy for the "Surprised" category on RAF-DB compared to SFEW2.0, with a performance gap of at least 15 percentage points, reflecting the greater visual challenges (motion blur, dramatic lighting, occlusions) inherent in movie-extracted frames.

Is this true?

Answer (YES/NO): YES